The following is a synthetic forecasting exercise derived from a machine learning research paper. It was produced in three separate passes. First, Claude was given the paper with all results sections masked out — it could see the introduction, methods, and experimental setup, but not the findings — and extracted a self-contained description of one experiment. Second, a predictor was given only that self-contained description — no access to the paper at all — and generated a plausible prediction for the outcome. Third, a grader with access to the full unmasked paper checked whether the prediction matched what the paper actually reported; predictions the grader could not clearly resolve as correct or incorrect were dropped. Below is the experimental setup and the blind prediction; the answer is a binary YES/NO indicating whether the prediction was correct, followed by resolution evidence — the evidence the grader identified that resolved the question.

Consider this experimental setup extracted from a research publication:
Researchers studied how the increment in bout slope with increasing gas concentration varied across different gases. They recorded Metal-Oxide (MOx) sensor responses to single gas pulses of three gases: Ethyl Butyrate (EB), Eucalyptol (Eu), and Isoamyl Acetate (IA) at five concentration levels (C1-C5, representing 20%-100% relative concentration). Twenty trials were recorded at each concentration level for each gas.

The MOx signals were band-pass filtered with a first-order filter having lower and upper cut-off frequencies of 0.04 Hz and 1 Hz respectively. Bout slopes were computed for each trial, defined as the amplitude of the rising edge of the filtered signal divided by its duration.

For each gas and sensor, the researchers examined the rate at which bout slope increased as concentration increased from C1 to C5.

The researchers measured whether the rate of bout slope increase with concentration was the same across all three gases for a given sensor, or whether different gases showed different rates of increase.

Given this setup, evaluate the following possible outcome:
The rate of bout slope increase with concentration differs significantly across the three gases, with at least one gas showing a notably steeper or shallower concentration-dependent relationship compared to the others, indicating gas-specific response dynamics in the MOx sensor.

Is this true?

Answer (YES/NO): YES